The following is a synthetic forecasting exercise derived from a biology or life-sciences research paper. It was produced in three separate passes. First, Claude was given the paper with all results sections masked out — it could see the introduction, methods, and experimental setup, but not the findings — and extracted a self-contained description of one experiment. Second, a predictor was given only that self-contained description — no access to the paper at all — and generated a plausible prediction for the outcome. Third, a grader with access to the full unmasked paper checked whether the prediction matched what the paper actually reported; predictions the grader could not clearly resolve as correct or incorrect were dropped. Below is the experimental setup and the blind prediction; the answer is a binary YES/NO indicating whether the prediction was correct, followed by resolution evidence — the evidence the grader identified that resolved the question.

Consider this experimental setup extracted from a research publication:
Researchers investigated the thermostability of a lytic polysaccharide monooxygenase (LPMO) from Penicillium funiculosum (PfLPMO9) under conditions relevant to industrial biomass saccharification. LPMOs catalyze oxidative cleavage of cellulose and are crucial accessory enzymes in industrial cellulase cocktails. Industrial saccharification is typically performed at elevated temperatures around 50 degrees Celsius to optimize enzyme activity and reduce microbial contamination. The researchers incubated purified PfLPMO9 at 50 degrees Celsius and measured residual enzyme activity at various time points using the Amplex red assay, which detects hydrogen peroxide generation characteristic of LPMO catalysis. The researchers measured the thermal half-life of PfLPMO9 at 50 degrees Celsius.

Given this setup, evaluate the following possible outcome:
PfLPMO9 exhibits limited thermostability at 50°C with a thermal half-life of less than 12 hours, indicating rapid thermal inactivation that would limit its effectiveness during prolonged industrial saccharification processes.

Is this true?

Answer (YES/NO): NO